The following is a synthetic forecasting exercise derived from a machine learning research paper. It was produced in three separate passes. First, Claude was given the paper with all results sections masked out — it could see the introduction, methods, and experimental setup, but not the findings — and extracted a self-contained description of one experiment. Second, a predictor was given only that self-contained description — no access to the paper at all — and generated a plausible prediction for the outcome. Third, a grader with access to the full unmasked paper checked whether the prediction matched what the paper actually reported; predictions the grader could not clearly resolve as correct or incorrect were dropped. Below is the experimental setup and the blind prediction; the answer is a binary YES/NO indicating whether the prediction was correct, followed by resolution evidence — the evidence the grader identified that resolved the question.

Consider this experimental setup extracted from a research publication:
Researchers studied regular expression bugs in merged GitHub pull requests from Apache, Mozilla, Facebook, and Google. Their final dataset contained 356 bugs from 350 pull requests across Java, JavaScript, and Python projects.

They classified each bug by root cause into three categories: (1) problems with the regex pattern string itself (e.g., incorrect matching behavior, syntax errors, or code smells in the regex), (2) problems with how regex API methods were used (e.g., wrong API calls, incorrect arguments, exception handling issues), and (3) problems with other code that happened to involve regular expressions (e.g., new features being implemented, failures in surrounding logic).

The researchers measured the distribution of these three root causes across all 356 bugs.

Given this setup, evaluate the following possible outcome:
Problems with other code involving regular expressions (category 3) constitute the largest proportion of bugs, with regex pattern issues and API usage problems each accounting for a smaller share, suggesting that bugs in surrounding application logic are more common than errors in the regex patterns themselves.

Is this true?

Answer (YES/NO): NO